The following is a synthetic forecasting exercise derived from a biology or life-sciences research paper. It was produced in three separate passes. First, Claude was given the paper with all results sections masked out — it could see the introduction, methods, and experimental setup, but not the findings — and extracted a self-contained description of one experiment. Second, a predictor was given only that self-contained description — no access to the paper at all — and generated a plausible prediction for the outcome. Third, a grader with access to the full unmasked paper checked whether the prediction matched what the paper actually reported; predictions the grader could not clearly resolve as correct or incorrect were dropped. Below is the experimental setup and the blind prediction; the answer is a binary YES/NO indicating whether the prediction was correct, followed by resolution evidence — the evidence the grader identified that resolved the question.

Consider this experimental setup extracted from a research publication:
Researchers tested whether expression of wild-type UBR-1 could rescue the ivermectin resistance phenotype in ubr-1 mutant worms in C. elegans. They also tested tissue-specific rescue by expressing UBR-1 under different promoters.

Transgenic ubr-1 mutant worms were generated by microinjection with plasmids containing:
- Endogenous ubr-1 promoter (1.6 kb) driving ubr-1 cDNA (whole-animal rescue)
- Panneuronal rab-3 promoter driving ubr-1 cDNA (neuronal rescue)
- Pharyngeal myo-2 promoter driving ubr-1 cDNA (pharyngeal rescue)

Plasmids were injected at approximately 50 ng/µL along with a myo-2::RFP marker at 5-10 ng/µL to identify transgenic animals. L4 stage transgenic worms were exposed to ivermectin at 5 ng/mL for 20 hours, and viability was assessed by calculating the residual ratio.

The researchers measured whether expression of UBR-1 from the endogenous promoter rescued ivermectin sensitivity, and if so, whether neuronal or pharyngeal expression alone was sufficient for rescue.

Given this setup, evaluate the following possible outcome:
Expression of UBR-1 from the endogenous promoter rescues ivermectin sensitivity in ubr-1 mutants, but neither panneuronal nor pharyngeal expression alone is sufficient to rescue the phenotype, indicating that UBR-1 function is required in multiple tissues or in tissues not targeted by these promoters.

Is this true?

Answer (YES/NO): NO